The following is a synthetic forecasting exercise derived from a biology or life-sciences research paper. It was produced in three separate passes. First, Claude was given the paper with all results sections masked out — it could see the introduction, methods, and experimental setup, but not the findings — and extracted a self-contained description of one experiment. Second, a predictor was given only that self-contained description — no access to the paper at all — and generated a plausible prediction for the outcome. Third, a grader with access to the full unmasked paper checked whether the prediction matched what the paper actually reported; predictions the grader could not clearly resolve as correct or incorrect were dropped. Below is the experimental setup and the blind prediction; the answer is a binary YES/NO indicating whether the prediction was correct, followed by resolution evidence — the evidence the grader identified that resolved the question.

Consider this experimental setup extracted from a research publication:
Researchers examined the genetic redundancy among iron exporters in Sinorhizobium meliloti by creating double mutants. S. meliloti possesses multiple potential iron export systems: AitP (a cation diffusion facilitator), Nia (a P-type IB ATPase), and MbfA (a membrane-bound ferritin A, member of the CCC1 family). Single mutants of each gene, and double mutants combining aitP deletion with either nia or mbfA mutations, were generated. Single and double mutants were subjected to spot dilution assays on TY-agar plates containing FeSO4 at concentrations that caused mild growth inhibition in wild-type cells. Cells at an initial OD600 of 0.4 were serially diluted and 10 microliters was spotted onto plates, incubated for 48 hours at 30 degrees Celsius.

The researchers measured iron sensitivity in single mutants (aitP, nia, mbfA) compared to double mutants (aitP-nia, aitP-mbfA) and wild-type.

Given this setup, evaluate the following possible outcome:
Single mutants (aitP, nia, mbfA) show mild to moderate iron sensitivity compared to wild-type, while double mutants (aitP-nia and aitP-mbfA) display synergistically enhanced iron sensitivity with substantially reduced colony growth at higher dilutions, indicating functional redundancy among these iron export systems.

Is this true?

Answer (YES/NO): NO